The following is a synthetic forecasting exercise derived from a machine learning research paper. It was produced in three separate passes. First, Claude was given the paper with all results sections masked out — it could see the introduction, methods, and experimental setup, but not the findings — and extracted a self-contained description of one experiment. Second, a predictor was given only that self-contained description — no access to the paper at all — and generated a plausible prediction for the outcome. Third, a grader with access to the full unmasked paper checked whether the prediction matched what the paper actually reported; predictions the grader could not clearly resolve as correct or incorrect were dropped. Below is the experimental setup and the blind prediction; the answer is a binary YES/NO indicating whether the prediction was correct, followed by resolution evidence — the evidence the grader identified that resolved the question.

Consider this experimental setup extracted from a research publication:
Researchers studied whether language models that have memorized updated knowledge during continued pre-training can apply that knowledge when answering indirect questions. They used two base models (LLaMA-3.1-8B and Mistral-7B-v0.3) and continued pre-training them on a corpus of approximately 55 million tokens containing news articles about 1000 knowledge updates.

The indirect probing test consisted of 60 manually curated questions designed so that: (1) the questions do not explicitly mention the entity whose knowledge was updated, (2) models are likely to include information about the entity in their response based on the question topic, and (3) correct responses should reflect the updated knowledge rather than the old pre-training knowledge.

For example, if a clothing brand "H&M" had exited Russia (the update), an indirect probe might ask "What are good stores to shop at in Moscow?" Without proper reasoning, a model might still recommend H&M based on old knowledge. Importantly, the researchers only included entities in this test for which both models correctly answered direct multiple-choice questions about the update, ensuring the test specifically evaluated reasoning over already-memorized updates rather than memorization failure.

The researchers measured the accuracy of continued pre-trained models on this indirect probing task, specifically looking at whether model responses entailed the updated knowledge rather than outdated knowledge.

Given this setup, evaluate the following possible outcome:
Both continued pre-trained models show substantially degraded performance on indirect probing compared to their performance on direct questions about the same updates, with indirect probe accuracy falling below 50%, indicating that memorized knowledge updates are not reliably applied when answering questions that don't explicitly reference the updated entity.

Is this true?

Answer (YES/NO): YES